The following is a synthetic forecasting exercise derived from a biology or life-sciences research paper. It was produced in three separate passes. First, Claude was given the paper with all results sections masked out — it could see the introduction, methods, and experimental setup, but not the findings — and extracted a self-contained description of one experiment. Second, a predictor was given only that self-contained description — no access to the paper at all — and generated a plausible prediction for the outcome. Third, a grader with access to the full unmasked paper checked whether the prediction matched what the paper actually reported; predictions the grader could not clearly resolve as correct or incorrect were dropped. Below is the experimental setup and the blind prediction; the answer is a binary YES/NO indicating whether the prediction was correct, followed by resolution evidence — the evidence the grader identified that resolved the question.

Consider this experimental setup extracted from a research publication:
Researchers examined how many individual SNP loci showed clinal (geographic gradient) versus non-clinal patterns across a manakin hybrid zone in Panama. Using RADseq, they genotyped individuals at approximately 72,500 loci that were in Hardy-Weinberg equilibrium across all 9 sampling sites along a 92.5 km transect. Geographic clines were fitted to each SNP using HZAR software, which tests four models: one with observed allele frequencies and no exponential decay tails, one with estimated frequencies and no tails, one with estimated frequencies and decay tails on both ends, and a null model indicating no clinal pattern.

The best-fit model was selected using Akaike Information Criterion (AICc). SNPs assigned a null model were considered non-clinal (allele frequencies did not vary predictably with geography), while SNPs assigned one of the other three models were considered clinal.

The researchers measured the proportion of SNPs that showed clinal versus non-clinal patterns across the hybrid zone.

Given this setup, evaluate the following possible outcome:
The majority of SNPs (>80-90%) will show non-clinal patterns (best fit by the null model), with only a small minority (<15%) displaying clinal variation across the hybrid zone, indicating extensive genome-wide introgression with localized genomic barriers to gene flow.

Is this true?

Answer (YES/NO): NO